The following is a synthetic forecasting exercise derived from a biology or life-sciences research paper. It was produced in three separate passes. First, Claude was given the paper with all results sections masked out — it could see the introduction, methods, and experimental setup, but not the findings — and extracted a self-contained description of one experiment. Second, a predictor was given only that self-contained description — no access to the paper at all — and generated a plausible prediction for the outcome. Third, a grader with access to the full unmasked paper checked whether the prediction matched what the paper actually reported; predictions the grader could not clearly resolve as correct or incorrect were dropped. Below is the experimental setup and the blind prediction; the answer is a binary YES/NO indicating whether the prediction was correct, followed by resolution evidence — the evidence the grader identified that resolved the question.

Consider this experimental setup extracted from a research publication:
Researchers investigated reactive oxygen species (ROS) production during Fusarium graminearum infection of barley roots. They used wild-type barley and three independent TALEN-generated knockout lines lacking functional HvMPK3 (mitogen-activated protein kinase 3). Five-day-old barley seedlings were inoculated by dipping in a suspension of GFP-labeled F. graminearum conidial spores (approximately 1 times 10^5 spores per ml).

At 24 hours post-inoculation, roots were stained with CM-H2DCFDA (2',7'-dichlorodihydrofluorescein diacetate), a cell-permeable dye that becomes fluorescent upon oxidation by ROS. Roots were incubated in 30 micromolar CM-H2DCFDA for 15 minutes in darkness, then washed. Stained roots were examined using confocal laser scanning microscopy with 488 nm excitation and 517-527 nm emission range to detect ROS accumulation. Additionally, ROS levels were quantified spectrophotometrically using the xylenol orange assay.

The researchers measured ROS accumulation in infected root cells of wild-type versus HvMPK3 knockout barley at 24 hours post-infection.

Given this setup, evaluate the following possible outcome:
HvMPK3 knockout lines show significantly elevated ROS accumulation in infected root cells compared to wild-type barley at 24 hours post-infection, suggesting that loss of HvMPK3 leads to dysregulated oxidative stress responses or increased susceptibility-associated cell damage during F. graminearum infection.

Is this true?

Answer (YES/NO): NO